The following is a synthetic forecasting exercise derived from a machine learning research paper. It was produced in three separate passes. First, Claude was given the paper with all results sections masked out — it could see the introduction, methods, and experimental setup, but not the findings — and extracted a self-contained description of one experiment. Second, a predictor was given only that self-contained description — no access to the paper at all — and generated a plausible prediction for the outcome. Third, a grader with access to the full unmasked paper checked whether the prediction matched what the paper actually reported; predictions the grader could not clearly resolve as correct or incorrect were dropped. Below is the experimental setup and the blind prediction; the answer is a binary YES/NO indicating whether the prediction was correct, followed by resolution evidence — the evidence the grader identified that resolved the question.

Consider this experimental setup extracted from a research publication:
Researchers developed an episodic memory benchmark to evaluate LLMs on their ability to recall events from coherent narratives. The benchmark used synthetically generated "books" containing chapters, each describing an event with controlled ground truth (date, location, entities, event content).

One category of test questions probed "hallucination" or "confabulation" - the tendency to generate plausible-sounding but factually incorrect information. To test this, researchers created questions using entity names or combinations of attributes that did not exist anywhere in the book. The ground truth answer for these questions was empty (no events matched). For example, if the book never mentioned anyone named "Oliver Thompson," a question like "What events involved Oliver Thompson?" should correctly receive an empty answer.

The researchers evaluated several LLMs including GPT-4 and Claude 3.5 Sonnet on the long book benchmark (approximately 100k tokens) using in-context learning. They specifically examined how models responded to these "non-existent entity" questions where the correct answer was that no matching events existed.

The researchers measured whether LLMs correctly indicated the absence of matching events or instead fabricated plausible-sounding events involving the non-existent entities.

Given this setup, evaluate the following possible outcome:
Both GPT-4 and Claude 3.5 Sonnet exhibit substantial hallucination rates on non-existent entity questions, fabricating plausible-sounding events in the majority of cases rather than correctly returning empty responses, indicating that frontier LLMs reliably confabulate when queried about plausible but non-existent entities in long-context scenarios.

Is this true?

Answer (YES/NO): NO